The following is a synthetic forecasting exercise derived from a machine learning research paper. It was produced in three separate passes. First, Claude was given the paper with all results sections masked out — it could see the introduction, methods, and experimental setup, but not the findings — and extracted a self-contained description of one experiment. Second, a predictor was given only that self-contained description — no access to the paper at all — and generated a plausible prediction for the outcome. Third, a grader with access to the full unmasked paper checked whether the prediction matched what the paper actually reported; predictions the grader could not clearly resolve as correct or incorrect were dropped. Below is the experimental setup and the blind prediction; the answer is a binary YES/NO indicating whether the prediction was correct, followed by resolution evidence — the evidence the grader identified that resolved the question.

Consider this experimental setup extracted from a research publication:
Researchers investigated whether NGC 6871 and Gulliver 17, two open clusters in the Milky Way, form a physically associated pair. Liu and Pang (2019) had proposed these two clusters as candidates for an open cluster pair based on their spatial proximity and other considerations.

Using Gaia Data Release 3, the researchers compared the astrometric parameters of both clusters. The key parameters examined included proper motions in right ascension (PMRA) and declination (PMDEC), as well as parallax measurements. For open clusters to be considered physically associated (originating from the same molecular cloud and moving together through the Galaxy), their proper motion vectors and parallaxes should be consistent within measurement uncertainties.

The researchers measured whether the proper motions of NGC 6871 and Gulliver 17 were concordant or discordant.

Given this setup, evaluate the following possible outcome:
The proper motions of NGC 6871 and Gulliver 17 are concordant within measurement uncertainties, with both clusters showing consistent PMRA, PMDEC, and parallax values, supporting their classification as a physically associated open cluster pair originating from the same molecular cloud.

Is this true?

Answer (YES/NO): NO